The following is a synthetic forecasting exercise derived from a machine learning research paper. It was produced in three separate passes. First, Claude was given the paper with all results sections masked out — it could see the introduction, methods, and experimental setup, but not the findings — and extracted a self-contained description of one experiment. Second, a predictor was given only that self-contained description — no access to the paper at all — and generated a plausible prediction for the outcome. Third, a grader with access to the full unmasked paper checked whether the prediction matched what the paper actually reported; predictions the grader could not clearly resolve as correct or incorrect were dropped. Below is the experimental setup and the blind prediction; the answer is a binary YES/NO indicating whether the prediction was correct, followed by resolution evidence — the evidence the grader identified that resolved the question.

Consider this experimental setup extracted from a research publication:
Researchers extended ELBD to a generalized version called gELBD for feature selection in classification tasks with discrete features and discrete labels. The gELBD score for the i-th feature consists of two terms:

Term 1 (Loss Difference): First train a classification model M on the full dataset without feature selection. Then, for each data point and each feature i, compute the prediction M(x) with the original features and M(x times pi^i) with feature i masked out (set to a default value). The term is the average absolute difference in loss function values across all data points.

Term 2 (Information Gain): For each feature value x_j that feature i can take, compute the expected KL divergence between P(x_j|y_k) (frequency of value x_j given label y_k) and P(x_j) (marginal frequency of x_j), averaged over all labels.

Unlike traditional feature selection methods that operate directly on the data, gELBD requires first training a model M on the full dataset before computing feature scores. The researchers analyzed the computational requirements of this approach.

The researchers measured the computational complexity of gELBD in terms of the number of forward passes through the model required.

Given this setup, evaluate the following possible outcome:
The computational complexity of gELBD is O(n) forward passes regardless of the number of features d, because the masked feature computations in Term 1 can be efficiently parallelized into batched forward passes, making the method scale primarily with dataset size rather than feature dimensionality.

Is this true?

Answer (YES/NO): NO